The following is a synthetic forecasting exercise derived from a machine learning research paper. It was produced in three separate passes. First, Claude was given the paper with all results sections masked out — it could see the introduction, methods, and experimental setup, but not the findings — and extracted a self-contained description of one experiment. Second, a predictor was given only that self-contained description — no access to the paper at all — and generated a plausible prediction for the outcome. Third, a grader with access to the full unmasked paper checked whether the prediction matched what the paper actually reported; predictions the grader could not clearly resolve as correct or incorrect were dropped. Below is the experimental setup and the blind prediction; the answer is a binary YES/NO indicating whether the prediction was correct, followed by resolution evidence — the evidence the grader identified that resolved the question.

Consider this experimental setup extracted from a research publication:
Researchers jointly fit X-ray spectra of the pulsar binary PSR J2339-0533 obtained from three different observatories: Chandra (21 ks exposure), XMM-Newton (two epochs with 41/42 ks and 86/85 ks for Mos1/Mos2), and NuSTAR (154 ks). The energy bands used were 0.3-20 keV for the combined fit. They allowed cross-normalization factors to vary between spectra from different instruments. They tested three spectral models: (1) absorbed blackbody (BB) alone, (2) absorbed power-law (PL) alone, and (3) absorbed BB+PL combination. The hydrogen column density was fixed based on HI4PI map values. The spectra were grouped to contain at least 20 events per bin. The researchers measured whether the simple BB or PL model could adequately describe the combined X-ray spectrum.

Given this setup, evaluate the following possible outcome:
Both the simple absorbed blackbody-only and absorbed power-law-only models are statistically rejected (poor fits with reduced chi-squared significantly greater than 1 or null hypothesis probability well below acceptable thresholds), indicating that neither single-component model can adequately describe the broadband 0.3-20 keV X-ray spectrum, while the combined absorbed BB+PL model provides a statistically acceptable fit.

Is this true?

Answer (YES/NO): YES